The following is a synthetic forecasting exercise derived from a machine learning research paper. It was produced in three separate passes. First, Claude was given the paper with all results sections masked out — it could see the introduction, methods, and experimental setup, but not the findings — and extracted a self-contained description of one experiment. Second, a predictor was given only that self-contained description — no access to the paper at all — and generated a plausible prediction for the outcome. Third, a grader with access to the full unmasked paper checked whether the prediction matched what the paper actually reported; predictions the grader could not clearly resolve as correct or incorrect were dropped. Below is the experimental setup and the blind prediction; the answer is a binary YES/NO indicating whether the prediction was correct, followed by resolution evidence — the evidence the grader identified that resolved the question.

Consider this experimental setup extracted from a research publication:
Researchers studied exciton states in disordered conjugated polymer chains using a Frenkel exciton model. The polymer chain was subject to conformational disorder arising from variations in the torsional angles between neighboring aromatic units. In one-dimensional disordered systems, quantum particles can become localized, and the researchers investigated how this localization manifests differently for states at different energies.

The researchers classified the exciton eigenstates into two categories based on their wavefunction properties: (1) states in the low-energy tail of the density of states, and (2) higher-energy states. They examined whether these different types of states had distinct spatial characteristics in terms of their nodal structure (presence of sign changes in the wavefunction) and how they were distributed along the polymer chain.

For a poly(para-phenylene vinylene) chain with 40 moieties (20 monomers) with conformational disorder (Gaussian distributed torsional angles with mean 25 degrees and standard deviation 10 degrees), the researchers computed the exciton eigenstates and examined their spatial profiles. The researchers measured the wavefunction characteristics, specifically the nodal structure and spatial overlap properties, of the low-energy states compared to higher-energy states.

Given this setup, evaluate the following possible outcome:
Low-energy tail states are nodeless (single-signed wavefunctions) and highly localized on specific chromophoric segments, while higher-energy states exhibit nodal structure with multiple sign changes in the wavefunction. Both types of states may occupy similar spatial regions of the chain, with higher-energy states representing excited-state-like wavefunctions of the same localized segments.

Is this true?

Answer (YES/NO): YES